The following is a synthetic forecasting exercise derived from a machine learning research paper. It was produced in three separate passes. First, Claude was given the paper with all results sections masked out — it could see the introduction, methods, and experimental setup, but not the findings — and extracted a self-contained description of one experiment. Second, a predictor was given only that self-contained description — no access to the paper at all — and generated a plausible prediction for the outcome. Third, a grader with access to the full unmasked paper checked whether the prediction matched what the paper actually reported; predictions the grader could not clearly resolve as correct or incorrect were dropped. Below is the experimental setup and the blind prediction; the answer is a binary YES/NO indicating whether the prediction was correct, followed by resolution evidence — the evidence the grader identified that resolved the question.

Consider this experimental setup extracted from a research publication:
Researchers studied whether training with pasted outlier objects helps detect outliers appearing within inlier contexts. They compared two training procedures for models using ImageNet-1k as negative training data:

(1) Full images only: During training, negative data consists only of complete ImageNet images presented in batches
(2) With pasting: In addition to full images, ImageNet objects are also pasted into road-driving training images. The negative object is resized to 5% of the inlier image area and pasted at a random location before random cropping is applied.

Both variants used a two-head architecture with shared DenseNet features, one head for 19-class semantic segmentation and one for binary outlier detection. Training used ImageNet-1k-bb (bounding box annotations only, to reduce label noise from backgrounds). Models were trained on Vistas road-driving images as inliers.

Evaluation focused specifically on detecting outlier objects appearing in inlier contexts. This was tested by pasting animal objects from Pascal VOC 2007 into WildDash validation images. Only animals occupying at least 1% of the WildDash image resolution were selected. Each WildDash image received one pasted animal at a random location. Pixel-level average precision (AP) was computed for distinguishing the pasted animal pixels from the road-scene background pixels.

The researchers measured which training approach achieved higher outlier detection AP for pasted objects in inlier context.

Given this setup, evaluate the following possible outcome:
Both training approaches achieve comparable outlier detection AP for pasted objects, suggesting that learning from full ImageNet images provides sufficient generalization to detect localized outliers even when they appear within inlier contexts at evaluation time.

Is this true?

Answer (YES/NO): NO